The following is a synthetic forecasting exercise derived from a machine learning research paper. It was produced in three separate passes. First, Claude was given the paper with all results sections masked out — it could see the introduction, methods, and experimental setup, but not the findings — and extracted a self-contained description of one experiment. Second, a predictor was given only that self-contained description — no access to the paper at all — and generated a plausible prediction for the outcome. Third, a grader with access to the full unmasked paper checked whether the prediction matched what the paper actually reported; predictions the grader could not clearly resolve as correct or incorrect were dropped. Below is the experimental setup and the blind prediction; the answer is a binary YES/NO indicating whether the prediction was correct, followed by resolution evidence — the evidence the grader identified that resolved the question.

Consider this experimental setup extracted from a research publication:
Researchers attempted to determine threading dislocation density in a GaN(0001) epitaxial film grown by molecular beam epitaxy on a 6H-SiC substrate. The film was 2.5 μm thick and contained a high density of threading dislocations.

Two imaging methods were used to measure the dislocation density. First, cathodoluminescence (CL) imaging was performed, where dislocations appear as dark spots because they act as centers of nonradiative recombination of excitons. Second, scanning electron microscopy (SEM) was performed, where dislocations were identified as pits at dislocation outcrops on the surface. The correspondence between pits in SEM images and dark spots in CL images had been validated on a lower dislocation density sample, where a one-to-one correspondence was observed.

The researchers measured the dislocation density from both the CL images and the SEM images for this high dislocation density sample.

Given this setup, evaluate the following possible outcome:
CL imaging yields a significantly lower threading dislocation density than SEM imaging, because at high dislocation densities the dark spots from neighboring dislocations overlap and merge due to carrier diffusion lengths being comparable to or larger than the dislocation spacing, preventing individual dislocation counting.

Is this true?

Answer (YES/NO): YES